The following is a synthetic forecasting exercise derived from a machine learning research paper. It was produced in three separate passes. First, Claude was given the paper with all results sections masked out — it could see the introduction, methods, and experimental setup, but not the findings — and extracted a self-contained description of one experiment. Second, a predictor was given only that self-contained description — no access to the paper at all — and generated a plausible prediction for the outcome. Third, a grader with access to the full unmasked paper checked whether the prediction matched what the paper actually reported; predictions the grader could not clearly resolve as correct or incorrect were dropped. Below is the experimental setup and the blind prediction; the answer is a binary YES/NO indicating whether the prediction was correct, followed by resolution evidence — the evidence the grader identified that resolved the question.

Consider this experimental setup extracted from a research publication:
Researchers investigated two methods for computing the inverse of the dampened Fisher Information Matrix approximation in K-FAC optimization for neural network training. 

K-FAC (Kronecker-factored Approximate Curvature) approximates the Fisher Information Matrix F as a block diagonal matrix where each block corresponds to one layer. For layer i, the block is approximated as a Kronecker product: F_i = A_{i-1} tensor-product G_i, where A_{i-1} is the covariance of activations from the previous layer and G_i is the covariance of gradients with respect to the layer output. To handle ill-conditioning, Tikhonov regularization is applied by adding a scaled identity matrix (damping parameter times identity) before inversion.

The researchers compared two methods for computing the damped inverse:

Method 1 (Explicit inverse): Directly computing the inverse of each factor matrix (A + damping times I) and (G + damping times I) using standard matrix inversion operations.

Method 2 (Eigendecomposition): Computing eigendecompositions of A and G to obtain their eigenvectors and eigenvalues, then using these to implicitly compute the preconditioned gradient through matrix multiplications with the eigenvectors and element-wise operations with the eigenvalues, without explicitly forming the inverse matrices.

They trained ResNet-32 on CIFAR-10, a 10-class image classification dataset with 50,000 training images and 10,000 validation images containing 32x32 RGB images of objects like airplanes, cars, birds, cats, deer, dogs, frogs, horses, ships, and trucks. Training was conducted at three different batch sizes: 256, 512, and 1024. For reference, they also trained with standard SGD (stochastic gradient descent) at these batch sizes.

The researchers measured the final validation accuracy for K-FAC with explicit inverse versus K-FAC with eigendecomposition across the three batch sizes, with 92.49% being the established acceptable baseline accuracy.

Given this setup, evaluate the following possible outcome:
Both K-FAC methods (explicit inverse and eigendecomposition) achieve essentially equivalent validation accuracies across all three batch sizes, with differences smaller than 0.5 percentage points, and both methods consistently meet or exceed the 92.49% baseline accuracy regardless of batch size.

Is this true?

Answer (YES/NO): NO